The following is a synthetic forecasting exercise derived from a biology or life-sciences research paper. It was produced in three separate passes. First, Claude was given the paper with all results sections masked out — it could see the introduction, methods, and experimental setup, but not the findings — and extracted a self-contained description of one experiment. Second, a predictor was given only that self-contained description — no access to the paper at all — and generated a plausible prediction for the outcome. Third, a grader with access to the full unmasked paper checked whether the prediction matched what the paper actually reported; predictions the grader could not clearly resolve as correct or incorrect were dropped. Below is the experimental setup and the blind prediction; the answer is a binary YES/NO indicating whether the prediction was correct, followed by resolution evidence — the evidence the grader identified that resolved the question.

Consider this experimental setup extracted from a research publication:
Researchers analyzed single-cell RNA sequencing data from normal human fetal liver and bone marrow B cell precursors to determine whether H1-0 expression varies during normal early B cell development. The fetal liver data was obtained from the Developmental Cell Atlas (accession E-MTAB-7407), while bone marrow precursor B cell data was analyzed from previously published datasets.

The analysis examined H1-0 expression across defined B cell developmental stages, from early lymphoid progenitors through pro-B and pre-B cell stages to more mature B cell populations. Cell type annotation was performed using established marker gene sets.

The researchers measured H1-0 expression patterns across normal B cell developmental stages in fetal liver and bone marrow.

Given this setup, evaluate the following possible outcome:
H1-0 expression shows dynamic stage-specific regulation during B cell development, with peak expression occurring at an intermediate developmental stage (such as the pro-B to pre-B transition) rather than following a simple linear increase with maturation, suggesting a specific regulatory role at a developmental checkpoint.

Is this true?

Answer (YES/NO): NO